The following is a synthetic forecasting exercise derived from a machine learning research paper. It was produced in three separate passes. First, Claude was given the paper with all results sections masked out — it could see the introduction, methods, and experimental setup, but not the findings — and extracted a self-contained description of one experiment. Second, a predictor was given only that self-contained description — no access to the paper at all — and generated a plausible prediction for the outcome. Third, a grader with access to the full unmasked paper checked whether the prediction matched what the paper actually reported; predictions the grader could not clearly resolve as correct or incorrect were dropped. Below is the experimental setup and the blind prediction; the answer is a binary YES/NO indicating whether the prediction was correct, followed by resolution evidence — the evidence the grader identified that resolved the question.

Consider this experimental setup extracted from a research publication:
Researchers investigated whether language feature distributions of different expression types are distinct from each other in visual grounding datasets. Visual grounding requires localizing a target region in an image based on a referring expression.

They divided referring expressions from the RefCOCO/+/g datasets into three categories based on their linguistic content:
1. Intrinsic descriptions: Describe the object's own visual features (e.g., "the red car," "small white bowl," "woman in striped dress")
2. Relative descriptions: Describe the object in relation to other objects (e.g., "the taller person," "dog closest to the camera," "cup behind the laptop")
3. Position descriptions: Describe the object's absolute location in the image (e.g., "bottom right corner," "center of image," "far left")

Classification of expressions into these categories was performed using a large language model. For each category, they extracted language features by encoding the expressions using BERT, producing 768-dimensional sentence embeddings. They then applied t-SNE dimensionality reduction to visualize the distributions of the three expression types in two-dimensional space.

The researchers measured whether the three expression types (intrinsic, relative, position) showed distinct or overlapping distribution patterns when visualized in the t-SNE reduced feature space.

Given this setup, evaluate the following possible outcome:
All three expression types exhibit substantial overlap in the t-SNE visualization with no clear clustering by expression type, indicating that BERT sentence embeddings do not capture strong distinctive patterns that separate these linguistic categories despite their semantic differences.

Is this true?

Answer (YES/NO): NO